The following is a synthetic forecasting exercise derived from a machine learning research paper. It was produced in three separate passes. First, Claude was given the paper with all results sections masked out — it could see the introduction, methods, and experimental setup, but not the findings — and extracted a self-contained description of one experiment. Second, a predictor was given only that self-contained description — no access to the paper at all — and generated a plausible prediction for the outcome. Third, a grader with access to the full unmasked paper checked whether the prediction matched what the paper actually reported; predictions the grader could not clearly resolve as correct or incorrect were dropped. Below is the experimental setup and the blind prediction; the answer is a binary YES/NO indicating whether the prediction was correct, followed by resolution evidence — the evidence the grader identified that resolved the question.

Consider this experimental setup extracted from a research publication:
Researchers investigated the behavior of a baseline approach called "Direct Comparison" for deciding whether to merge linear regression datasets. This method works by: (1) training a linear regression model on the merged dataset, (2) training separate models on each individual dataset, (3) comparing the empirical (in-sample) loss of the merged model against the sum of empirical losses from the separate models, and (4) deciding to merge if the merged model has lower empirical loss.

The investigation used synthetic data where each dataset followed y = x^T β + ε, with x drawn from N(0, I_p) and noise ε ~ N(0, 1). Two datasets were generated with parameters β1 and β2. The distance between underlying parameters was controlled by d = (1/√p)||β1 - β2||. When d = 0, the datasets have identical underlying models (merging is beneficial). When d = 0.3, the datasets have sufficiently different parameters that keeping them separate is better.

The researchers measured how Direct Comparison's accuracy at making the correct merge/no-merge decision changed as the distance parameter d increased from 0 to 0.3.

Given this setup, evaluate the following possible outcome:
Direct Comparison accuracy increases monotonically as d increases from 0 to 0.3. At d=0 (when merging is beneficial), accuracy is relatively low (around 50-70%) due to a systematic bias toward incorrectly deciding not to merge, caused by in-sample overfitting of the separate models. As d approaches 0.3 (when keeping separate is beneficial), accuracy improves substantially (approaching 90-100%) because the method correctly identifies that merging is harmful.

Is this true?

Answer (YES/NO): NO